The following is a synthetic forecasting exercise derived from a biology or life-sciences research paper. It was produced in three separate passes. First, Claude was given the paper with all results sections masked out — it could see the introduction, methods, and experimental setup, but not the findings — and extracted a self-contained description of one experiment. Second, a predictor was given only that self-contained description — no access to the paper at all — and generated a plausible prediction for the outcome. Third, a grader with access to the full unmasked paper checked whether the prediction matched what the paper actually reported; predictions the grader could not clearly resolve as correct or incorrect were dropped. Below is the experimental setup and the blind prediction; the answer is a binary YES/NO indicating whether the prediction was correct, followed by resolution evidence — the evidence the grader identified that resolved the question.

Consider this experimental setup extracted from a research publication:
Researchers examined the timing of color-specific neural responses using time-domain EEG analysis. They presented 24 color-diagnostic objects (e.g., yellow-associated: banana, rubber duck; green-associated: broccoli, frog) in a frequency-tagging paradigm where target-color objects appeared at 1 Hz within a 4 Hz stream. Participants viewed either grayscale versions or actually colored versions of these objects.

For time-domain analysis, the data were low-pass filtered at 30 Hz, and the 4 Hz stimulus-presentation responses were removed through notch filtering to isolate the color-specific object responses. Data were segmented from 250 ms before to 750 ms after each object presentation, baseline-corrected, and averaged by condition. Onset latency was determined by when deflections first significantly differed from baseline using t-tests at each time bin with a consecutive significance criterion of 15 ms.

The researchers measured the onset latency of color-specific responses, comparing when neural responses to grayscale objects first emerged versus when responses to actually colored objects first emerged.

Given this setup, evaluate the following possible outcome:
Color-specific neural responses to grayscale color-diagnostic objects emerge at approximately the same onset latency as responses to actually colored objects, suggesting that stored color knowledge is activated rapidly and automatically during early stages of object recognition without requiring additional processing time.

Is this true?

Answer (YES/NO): YES